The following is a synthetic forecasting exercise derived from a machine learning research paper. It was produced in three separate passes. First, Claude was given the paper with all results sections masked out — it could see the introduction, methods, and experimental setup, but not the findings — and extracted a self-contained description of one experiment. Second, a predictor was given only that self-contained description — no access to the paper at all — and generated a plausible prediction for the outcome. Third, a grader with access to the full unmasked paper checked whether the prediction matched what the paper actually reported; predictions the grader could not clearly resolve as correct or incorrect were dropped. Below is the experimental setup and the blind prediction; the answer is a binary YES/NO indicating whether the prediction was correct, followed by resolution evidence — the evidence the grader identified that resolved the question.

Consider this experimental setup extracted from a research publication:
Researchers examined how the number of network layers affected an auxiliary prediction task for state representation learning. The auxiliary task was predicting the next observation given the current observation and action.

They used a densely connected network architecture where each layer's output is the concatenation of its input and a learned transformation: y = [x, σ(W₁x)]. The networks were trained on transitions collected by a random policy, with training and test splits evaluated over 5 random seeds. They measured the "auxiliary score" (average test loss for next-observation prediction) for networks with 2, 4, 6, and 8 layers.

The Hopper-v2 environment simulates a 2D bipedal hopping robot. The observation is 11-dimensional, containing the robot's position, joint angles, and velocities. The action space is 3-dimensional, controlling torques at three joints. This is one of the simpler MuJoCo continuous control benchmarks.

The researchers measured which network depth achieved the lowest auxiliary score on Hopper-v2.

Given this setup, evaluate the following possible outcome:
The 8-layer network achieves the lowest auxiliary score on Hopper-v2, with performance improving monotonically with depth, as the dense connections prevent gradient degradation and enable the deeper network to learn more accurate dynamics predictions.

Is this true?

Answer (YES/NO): NO